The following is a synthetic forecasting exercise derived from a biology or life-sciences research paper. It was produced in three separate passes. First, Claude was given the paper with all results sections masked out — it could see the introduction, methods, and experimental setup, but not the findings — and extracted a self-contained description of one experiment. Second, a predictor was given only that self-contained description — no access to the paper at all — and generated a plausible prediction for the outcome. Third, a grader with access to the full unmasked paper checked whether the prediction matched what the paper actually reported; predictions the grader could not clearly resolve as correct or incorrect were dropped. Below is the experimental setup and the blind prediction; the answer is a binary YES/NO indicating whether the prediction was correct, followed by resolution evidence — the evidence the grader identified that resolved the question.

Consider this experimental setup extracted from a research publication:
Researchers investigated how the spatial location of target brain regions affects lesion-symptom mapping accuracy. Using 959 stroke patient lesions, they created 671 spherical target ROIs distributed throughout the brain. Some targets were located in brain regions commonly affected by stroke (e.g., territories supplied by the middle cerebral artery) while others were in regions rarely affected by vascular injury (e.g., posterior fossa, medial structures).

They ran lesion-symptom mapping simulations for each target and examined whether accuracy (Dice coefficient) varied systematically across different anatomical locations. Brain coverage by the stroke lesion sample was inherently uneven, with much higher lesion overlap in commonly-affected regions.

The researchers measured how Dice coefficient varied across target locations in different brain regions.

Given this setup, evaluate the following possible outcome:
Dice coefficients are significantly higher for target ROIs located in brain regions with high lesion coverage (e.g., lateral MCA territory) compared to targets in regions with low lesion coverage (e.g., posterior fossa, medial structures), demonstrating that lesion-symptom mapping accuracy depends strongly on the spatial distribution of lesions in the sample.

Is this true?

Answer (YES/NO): NO